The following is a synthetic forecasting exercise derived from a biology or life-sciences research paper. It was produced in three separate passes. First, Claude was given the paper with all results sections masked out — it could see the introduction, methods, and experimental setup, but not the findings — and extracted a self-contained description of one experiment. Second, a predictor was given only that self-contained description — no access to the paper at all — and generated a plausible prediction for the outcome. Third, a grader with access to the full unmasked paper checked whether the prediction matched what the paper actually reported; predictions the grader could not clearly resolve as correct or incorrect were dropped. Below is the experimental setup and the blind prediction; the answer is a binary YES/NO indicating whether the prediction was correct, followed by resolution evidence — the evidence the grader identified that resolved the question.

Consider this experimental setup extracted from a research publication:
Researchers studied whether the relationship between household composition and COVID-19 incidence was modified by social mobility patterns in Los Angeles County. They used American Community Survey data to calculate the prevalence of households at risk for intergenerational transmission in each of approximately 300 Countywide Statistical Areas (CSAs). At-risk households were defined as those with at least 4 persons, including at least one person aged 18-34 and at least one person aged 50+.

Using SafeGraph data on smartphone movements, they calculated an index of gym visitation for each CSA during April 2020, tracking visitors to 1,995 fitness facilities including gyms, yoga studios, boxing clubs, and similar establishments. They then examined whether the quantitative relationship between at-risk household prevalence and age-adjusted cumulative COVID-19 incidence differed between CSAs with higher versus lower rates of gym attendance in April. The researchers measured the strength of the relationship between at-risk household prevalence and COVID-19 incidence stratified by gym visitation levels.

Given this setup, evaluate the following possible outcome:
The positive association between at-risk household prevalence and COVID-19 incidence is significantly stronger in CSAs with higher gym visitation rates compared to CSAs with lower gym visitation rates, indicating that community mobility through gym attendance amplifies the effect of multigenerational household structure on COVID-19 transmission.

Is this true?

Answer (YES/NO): YES